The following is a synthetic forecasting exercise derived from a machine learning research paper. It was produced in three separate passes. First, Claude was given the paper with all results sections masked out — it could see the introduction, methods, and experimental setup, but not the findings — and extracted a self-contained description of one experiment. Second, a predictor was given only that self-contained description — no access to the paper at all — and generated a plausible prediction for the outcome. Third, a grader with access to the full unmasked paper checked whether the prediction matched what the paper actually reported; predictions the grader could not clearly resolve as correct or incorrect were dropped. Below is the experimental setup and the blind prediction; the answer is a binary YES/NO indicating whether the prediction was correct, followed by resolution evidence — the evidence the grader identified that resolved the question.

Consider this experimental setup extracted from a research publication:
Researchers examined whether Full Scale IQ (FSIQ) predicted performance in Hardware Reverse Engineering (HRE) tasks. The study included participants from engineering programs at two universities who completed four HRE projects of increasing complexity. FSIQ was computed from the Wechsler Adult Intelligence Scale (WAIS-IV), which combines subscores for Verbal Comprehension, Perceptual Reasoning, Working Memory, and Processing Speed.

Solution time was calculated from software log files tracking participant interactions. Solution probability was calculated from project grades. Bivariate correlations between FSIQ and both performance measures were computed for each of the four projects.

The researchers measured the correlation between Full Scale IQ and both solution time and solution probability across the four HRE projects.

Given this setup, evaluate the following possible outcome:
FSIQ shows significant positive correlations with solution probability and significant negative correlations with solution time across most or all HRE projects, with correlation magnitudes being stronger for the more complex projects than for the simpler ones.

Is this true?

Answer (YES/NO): NO